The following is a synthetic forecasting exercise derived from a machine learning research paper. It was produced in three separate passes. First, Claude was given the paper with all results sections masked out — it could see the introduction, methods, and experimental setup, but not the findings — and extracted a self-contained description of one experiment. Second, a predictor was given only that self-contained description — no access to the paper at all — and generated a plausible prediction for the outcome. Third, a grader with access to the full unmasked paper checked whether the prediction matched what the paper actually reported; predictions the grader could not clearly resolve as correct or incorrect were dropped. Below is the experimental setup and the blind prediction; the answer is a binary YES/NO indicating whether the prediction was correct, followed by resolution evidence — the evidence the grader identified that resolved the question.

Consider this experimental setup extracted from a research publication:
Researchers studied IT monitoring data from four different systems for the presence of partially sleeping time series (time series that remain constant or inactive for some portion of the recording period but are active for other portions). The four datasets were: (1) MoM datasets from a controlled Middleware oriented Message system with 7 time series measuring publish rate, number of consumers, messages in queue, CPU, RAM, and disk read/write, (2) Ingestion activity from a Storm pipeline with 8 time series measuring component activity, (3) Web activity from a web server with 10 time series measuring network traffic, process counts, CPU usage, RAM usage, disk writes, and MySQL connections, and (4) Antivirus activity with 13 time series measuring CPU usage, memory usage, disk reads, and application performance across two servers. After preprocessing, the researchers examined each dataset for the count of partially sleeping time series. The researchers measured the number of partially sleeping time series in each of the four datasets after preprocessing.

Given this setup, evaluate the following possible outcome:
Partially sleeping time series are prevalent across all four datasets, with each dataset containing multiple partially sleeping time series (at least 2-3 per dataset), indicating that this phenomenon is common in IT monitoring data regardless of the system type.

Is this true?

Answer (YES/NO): NO